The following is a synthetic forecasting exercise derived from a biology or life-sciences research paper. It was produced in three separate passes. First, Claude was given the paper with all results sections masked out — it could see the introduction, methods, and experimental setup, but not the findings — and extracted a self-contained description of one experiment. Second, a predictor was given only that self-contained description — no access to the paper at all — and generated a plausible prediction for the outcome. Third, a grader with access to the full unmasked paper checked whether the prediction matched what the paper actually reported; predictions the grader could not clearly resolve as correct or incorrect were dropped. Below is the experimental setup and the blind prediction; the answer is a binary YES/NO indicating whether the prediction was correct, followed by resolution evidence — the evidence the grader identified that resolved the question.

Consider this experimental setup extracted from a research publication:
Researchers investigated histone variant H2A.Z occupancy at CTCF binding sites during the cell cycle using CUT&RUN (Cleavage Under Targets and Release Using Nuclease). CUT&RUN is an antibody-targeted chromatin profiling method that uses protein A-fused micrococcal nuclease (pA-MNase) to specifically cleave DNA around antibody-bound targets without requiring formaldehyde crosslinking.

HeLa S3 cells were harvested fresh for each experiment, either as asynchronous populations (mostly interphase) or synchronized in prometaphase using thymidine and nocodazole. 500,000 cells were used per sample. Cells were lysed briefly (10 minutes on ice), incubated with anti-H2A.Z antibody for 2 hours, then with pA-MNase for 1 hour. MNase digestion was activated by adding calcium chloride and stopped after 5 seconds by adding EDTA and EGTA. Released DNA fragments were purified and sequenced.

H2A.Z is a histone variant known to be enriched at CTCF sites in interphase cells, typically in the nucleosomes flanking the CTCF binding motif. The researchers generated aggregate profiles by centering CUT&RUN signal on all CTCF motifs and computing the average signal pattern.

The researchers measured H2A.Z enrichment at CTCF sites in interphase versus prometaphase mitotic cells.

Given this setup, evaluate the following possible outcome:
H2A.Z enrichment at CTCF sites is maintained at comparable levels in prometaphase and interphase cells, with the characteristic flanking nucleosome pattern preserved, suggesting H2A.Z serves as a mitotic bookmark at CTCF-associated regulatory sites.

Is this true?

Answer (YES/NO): NO